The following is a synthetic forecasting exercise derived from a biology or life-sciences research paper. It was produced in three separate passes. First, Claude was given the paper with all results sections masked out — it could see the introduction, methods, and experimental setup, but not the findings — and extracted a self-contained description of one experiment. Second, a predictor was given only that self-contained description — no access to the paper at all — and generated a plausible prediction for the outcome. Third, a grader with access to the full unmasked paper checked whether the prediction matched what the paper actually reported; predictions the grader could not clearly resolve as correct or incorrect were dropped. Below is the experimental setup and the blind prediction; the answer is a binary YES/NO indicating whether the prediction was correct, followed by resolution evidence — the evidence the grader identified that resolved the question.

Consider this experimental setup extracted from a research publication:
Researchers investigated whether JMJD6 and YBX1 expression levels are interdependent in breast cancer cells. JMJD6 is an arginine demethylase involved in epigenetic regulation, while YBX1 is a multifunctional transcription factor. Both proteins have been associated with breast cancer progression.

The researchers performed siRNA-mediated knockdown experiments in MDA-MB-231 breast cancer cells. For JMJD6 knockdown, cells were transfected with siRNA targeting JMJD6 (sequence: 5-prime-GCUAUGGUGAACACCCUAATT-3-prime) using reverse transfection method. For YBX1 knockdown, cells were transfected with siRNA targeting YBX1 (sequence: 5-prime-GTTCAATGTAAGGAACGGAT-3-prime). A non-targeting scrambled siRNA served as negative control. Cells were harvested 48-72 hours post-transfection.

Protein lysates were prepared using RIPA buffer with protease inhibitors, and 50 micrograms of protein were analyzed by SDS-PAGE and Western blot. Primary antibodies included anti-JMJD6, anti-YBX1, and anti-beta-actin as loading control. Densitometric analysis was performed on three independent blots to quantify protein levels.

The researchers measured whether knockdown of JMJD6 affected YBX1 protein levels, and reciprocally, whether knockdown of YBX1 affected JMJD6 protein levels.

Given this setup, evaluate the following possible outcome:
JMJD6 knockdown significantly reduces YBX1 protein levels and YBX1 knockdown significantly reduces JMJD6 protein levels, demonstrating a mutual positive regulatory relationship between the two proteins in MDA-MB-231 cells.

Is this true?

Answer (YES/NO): NO